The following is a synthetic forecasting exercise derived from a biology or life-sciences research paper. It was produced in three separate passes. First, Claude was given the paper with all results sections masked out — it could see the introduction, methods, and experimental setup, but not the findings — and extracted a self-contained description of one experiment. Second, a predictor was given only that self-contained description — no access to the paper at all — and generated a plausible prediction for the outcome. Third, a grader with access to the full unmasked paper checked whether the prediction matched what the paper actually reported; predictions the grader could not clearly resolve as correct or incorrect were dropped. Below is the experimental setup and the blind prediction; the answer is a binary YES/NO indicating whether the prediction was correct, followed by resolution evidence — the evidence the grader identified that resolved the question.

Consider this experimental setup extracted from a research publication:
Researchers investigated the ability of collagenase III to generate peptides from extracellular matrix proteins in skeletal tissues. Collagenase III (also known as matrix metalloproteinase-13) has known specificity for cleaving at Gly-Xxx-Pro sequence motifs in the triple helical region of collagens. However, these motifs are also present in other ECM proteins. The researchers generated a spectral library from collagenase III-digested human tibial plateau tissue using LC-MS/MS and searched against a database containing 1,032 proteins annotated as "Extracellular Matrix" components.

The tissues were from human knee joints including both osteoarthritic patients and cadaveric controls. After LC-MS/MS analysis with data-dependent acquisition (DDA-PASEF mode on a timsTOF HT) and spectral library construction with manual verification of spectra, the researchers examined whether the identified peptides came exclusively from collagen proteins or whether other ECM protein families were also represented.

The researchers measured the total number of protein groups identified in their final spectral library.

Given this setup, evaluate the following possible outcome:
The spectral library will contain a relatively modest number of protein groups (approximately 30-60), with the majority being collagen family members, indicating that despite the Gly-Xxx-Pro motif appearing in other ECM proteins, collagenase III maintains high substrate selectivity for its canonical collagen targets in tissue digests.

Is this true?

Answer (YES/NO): YES